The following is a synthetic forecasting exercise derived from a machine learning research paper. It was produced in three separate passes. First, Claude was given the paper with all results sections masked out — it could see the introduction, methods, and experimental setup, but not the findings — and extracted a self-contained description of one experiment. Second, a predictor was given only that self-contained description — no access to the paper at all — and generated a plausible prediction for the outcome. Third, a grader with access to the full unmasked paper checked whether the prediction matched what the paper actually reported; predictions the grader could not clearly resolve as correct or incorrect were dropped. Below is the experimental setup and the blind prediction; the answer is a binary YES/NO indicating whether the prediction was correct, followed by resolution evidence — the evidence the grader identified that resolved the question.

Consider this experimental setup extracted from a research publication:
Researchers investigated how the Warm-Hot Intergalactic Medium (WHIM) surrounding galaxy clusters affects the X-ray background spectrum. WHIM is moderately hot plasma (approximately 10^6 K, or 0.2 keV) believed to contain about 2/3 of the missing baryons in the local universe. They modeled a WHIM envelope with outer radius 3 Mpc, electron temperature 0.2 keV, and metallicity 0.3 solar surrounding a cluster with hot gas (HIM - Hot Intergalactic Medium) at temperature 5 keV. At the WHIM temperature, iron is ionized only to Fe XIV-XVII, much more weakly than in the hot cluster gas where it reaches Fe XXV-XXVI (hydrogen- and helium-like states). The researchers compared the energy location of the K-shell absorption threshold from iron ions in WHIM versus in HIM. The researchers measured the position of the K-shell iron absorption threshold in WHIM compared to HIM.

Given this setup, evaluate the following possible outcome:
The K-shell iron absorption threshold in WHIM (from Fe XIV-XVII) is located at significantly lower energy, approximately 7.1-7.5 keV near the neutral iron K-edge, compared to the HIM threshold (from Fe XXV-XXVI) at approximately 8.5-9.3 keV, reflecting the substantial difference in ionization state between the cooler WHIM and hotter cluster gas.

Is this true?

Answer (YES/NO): NO